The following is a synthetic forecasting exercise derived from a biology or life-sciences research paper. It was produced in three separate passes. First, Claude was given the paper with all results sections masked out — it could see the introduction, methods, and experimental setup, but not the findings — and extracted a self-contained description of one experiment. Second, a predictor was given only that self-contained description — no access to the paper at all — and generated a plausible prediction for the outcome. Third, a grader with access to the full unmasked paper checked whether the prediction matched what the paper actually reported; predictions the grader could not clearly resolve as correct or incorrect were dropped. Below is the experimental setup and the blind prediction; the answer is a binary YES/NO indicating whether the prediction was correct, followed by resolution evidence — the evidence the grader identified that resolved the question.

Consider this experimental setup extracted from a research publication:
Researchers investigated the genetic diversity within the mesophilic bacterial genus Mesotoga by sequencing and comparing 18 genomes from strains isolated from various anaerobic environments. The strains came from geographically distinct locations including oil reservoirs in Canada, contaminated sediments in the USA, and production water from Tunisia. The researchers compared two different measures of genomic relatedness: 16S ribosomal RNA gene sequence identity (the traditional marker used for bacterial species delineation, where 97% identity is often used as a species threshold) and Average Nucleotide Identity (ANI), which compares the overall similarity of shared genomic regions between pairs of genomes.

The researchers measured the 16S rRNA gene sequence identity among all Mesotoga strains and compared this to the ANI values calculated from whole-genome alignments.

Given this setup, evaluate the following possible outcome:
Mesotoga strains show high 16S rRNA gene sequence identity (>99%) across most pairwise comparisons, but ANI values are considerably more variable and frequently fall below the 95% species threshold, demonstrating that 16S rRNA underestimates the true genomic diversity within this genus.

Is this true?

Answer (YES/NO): YES